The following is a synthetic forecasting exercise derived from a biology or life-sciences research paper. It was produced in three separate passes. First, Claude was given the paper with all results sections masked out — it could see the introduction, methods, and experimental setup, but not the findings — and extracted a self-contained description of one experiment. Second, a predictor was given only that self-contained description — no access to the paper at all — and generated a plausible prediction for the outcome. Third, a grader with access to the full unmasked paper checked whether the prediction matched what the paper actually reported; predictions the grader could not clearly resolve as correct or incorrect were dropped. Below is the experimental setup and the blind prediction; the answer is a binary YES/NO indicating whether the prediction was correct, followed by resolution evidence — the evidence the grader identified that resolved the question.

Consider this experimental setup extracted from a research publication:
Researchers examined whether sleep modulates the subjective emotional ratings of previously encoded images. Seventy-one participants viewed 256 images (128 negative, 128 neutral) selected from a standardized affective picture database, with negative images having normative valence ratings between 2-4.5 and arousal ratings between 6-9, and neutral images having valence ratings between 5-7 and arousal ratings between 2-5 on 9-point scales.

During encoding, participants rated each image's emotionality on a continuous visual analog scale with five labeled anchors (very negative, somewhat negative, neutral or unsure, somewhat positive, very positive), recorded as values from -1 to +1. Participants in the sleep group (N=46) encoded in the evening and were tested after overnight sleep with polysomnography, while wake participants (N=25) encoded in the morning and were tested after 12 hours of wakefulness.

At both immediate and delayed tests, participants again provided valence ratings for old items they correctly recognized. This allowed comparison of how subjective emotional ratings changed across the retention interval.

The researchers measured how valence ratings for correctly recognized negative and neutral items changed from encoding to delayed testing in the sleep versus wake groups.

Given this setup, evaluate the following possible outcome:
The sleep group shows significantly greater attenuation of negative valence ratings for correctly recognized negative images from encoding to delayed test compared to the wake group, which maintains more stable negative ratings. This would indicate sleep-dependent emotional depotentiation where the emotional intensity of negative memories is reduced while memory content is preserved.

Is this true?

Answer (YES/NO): NO